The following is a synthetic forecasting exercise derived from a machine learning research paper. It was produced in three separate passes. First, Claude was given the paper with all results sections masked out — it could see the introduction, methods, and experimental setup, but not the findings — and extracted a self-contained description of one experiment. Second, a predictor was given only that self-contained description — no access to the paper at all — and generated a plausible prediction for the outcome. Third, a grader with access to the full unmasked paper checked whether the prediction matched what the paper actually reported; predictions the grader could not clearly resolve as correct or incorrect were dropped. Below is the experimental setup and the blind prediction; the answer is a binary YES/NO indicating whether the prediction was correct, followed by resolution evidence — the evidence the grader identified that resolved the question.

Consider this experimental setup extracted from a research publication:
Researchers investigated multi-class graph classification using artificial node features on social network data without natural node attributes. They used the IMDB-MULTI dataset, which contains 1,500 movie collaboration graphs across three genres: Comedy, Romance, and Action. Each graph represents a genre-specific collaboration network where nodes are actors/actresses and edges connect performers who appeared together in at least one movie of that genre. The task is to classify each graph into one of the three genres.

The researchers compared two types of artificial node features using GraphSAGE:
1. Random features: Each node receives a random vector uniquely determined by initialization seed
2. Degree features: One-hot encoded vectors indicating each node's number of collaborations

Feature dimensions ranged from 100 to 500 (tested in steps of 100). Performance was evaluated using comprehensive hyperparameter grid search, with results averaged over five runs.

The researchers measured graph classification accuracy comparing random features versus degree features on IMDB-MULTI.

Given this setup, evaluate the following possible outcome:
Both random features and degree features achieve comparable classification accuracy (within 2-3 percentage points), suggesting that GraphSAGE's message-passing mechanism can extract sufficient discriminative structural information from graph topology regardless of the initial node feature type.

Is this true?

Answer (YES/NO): NO